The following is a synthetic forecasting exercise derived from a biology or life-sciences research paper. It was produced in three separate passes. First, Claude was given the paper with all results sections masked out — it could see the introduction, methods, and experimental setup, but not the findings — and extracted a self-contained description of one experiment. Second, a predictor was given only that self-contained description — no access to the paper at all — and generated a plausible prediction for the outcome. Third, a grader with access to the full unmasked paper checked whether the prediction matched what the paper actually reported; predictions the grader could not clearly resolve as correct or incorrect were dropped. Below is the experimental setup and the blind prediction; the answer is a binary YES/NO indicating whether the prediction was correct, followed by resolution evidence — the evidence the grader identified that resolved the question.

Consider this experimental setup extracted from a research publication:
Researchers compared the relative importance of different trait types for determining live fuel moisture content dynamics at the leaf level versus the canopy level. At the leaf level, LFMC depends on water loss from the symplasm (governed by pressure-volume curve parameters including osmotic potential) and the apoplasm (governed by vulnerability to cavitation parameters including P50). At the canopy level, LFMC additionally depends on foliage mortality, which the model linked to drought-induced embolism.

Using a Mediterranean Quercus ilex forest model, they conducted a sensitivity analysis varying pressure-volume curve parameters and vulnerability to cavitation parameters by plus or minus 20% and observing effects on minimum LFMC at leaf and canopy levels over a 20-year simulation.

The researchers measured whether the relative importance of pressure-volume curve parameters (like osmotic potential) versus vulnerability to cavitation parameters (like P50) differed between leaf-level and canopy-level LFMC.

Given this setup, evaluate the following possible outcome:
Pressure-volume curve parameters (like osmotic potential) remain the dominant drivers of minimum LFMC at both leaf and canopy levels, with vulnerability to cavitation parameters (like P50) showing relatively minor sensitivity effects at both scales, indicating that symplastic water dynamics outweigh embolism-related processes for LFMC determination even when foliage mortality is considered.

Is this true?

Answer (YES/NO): NO